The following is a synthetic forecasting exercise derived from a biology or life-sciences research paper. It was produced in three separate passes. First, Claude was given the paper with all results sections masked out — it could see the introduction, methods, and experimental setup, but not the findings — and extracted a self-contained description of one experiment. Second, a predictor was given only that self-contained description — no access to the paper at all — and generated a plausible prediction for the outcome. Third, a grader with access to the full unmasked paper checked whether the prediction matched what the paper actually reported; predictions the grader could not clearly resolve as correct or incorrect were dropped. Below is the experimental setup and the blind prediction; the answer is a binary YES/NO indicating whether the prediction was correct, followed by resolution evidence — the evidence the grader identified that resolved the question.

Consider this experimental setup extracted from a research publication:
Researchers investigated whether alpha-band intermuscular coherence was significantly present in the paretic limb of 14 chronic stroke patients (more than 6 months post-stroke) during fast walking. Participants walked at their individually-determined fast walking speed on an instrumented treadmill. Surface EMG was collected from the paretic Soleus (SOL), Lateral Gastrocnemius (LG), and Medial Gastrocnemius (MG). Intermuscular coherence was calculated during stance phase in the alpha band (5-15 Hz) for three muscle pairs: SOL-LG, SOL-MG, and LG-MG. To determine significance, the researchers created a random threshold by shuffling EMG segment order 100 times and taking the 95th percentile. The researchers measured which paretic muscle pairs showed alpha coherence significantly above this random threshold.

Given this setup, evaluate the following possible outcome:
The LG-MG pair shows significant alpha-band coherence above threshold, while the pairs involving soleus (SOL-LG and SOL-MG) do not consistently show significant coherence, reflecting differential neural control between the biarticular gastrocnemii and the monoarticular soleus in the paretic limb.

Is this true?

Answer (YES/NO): YES